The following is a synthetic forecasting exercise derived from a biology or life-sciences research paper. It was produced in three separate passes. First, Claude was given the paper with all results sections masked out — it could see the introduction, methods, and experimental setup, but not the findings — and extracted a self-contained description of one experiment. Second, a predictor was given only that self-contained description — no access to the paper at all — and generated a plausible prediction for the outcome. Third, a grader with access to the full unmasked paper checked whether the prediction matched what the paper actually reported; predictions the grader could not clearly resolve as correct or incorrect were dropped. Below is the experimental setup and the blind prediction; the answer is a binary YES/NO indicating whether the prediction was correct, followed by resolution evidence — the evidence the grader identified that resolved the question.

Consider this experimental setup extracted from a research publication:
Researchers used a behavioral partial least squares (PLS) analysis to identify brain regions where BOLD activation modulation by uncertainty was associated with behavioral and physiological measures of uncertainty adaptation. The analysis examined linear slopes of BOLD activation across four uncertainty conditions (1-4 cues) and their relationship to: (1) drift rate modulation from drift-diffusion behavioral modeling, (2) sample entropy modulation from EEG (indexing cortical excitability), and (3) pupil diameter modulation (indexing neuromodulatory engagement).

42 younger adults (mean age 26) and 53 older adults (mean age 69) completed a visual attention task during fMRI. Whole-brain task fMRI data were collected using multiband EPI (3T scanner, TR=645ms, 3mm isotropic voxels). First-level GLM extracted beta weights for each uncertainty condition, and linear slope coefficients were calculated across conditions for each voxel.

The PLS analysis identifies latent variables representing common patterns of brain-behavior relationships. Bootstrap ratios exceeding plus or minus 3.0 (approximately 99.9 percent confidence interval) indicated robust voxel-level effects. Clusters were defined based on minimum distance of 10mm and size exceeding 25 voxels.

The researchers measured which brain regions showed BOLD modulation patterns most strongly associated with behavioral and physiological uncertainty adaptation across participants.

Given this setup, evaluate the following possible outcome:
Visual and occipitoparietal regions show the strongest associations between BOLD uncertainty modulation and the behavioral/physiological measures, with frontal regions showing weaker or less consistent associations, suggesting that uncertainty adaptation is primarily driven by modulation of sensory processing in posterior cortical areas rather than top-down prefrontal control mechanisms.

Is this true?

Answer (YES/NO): NO